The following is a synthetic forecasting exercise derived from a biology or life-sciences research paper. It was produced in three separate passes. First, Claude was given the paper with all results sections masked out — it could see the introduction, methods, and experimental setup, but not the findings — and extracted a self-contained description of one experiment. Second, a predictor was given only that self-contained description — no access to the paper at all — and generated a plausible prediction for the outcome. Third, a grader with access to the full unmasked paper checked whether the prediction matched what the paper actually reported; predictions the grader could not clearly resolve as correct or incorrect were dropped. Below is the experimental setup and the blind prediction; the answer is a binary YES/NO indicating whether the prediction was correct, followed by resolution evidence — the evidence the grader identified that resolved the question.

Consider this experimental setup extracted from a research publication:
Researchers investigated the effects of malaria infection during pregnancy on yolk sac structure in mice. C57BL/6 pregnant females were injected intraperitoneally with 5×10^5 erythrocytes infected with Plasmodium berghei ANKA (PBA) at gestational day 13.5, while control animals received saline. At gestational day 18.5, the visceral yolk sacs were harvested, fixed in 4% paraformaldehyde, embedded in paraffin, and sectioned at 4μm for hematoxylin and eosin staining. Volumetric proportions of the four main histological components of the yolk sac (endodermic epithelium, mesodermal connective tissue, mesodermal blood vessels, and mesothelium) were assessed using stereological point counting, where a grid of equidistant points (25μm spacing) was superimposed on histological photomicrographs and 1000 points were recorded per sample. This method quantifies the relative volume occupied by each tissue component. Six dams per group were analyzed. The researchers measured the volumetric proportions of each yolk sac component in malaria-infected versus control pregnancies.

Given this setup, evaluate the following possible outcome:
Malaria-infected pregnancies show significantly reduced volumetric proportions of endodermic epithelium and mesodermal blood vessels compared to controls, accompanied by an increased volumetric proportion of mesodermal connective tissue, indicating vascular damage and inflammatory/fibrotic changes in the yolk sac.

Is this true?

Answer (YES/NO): NO